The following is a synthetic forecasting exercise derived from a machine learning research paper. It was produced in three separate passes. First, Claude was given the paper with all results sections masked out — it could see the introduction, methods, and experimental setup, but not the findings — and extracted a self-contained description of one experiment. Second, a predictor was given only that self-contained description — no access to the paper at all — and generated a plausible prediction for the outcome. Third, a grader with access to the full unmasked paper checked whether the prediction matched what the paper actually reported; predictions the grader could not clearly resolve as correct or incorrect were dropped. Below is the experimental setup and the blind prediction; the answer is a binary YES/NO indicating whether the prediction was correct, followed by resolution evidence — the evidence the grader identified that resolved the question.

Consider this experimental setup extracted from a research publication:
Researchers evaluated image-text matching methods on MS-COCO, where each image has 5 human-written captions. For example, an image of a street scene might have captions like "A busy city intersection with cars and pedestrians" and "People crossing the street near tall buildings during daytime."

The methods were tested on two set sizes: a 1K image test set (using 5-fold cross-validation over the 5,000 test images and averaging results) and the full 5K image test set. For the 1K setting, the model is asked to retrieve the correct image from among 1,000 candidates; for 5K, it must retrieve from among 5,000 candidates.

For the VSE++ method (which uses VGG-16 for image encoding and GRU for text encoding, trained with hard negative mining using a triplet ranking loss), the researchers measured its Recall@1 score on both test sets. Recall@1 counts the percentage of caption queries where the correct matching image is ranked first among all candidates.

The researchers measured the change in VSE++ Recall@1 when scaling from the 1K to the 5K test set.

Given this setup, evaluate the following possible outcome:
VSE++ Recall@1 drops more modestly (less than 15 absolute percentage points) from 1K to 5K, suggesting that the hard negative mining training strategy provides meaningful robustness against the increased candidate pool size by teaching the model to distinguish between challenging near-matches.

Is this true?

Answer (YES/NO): NO